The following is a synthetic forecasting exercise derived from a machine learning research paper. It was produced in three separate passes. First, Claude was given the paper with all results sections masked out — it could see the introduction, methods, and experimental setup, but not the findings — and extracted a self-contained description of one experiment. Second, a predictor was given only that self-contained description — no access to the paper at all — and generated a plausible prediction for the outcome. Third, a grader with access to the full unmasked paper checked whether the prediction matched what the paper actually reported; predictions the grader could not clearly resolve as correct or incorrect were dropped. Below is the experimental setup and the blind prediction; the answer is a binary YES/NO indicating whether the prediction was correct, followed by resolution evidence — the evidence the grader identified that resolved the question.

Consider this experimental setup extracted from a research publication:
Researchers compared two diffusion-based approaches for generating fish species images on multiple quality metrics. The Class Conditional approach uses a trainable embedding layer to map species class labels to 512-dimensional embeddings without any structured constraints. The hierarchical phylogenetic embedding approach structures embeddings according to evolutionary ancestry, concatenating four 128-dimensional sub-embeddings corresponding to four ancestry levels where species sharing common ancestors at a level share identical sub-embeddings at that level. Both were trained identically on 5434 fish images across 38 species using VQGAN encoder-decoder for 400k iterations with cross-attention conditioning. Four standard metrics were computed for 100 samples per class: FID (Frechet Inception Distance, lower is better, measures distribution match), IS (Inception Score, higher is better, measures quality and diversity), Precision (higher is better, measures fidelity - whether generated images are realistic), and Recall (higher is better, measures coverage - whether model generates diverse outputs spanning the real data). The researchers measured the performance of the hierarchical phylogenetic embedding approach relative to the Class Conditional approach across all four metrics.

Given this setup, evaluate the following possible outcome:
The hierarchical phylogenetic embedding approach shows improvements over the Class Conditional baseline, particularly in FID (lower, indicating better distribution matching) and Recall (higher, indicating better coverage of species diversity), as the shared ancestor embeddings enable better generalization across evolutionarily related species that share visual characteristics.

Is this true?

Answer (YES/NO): YES